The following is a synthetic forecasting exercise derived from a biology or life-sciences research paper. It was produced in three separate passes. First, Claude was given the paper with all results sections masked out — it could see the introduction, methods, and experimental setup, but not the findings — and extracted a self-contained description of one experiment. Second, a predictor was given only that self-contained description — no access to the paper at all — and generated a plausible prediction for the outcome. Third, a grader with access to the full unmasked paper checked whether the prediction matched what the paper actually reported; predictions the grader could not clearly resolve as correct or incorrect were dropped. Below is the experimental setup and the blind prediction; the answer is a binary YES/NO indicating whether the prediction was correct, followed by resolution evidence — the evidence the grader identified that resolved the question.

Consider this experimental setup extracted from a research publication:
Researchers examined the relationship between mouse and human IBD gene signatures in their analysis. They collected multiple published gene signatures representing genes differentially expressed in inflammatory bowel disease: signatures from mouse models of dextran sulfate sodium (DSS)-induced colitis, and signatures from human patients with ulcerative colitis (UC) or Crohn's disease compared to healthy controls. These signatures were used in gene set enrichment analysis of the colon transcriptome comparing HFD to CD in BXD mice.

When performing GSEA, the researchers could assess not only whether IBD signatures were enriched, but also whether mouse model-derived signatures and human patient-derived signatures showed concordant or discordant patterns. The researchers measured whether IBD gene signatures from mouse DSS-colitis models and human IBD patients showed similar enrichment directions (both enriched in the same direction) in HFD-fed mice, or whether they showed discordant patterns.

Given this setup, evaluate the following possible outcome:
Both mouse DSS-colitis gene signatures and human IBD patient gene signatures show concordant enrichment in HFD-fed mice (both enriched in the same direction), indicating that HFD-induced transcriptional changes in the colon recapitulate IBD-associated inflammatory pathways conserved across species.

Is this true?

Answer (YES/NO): YES